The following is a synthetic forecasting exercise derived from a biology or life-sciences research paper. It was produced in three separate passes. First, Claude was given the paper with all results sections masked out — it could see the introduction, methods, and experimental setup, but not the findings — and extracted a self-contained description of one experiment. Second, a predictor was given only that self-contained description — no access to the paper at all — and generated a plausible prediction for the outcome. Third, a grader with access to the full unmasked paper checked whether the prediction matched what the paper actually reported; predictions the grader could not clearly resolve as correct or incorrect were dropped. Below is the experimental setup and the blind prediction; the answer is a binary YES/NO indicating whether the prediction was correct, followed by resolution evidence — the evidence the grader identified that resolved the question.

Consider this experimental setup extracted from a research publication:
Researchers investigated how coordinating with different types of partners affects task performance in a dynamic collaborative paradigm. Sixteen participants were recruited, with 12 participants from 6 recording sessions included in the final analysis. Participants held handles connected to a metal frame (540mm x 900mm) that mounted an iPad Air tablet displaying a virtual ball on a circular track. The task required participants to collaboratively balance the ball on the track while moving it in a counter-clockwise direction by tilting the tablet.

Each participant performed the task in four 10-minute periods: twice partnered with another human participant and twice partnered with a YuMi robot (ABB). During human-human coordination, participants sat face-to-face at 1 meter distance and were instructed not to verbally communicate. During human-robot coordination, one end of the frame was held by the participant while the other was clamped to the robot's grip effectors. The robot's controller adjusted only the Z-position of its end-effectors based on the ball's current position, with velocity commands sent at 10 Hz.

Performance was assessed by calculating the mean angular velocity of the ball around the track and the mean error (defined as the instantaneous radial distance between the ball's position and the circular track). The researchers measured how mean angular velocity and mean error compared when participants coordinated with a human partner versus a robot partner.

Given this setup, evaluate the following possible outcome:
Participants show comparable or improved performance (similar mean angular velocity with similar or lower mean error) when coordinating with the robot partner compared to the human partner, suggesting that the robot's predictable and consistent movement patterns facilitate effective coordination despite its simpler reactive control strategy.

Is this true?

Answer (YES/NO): NO